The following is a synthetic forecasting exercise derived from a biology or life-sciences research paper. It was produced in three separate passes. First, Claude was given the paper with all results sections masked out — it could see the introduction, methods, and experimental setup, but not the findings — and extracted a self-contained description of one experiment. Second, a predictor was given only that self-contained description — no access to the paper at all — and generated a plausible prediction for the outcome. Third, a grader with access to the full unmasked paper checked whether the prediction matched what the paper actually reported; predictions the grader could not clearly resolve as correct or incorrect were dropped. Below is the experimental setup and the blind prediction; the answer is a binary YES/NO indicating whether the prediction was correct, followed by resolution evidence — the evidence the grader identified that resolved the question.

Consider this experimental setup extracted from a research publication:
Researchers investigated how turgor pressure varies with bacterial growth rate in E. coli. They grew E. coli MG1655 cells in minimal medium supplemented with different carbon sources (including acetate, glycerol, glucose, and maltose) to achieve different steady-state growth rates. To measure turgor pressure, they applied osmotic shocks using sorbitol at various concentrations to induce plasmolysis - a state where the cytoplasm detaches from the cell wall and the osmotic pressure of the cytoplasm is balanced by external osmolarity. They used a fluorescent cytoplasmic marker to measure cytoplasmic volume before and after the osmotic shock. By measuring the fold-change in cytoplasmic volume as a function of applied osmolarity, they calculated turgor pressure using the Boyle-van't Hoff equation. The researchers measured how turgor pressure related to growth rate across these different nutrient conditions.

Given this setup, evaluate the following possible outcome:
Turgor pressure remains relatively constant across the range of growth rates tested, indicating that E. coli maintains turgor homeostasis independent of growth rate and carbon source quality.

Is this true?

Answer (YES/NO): NO